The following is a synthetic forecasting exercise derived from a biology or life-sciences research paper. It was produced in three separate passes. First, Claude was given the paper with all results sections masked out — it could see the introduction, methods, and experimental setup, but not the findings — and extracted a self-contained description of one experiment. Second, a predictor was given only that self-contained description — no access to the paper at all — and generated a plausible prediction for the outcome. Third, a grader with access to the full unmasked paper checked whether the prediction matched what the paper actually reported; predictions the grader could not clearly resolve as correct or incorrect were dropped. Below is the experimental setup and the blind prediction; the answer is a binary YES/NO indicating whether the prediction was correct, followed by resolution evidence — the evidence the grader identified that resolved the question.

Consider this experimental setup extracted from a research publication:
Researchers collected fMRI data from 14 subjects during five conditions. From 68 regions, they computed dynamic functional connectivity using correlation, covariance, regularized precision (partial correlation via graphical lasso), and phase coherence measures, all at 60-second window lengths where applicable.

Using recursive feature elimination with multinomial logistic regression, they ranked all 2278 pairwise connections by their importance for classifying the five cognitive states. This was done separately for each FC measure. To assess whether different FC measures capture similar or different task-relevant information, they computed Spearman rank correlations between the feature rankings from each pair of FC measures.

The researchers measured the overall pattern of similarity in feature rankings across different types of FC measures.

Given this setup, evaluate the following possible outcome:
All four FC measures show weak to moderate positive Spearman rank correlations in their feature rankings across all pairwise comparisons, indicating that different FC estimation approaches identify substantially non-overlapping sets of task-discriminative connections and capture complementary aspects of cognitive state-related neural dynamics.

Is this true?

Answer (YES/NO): NO